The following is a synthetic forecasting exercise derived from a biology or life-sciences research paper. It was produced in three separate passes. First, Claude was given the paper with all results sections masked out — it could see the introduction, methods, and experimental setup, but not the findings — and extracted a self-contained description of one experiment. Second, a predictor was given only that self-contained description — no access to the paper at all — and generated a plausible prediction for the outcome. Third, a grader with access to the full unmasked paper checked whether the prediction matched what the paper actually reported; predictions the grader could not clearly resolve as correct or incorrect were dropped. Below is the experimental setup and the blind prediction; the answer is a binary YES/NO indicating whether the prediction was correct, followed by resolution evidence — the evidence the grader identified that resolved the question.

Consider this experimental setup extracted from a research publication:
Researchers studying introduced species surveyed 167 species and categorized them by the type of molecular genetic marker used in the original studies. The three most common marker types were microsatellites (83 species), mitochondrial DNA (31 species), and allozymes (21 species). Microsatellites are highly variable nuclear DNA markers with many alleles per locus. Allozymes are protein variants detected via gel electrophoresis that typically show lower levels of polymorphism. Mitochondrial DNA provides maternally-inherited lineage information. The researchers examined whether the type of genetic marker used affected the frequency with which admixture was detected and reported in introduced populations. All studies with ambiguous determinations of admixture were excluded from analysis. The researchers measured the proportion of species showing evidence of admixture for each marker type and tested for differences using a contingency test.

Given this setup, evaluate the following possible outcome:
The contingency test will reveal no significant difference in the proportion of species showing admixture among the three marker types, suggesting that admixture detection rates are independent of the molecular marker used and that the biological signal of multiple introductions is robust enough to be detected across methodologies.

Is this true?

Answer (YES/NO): NO